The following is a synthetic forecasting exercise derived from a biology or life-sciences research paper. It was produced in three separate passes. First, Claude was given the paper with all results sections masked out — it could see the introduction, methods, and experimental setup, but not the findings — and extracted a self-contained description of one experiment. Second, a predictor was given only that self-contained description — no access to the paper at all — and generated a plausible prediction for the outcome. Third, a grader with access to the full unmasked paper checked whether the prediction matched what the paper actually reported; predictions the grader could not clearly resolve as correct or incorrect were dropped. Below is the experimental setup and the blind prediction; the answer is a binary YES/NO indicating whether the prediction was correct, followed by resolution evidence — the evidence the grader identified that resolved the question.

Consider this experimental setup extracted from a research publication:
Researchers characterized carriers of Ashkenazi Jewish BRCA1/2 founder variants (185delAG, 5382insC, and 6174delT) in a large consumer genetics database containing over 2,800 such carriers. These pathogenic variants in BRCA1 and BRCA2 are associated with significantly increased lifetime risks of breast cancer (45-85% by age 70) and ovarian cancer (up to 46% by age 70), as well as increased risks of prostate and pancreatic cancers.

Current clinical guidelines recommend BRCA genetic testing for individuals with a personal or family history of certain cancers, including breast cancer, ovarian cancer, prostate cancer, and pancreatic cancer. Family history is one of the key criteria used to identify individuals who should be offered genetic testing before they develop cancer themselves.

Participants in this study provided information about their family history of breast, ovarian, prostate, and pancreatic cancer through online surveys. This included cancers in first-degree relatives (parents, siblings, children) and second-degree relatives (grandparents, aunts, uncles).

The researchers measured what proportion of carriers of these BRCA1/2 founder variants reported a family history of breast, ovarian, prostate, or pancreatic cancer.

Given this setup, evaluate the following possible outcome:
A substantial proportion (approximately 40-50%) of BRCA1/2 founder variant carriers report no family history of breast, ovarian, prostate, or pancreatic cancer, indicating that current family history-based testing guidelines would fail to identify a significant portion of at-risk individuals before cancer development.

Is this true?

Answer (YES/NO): YES